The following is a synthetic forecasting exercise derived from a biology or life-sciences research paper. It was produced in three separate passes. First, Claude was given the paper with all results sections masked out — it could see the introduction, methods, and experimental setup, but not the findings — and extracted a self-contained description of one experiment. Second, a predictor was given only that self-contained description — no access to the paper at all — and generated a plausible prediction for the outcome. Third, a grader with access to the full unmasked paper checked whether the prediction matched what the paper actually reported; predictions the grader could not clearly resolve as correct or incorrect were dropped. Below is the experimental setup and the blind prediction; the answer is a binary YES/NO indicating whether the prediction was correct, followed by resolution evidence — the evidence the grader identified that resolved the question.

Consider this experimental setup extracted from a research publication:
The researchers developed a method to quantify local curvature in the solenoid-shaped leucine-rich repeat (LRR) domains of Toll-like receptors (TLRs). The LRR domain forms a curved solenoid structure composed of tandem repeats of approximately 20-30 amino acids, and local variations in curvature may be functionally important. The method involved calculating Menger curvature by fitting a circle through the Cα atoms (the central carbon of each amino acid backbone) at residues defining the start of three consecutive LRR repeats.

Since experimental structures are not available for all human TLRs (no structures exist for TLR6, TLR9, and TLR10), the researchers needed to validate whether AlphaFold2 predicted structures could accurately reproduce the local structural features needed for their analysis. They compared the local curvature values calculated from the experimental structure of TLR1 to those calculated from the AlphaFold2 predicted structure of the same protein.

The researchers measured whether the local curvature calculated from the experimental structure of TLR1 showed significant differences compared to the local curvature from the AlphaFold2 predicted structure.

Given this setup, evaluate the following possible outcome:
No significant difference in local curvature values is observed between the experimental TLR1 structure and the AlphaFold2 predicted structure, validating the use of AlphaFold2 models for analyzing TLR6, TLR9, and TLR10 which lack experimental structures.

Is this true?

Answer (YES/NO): YES